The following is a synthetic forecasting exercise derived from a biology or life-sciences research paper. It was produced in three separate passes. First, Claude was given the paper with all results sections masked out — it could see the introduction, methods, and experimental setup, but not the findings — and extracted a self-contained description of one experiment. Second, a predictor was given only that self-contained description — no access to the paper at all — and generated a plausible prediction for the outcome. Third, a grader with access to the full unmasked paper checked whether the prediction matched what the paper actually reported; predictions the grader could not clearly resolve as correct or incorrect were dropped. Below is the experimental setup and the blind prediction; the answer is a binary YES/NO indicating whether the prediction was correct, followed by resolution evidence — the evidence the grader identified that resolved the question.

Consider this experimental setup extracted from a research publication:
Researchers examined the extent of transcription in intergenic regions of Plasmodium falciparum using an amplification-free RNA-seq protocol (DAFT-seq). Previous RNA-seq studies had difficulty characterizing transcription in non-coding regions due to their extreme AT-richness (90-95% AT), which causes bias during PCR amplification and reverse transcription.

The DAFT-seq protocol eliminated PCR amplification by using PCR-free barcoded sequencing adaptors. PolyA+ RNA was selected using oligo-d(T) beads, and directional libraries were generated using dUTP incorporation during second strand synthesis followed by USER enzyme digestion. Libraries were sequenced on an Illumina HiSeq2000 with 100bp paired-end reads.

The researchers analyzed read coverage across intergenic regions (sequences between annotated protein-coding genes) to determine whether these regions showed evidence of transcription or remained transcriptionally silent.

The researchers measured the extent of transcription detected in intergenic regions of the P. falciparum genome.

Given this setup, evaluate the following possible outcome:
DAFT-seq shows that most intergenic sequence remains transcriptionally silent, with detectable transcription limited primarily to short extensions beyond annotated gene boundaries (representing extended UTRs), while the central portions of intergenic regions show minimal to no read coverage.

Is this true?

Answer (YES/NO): NO